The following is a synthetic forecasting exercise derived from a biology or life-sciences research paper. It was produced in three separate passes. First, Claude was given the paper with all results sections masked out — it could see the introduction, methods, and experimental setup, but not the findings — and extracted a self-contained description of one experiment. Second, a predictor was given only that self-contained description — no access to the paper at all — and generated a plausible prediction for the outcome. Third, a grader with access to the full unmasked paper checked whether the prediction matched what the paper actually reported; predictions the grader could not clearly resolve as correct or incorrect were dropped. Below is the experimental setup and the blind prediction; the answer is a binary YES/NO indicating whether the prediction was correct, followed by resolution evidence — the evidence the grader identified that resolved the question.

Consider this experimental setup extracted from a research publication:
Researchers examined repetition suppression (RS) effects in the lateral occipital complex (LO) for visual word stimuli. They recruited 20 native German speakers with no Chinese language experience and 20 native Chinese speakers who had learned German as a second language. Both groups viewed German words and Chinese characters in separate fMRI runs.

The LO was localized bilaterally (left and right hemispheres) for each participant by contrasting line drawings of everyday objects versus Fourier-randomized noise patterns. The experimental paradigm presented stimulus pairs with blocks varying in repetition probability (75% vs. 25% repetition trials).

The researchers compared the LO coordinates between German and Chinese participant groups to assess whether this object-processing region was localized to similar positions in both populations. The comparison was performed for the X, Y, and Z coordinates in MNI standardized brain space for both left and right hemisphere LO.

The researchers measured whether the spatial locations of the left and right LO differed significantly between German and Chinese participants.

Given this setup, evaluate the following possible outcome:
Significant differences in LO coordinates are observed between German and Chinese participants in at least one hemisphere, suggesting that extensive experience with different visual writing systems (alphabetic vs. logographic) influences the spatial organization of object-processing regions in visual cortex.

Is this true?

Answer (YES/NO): NO